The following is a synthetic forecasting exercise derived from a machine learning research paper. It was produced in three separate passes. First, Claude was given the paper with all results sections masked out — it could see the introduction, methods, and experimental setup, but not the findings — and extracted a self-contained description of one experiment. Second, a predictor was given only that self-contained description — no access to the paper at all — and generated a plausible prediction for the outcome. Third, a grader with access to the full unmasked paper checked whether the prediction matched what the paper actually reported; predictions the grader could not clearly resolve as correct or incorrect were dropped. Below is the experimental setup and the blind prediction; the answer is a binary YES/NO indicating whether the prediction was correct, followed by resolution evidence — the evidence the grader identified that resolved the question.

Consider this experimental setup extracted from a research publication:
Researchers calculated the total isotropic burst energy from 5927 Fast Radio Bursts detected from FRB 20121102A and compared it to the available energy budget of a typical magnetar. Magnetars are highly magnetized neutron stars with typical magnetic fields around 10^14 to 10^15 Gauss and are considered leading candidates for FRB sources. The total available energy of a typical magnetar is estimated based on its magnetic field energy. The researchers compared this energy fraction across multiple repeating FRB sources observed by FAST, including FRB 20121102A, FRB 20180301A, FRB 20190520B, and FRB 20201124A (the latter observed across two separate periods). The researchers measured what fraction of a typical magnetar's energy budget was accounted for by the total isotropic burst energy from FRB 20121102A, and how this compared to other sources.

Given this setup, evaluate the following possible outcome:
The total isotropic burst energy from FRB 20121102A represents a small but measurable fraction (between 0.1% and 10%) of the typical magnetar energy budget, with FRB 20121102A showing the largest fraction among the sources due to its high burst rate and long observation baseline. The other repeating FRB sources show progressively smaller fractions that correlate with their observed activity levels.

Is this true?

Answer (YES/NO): NO